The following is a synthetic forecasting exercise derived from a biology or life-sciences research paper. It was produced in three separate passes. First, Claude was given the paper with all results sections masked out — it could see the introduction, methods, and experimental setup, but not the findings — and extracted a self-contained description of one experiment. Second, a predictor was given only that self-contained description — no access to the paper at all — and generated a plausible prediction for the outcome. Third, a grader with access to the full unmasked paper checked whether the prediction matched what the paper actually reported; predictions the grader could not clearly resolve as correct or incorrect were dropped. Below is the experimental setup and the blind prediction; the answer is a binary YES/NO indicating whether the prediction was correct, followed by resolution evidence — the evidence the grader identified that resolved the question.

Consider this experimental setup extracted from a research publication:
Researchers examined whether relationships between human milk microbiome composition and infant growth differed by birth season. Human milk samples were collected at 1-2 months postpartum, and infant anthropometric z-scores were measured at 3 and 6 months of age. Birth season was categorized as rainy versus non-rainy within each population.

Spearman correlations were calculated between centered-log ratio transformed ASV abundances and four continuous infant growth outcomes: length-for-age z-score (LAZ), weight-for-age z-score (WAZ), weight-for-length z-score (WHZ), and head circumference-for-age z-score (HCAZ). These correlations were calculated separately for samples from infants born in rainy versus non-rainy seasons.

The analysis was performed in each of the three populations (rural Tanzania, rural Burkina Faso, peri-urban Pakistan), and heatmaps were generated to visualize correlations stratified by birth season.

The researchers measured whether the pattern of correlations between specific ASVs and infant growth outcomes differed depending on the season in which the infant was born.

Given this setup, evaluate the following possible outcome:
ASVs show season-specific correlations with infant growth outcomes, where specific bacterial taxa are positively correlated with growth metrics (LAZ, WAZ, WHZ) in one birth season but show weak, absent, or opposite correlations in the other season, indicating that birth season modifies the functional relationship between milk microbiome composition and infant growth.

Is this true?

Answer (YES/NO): YES